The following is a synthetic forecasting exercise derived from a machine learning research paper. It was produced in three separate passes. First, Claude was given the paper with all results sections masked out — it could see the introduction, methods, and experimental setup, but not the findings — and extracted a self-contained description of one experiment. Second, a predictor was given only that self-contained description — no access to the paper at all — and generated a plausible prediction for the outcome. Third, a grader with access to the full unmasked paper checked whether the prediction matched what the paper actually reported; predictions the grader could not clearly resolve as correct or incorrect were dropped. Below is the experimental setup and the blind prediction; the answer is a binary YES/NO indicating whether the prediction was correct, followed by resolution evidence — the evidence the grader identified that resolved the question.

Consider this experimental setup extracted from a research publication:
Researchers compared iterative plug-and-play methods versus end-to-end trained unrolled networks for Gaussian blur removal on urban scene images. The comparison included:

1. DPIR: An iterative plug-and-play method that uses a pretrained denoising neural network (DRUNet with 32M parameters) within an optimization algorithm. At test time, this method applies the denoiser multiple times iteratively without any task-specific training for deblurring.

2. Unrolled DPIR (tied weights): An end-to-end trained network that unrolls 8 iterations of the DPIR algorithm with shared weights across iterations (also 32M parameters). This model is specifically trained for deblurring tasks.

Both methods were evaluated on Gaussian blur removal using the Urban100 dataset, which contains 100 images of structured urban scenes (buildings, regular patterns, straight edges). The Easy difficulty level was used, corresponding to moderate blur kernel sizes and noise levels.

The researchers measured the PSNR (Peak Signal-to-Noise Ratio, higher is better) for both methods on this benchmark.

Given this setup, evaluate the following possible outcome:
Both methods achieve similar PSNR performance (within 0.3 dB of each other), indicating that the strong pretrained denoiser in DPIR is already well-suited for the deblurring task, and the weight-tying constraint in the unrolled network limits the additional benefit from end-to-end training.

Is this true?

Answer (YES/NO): NO